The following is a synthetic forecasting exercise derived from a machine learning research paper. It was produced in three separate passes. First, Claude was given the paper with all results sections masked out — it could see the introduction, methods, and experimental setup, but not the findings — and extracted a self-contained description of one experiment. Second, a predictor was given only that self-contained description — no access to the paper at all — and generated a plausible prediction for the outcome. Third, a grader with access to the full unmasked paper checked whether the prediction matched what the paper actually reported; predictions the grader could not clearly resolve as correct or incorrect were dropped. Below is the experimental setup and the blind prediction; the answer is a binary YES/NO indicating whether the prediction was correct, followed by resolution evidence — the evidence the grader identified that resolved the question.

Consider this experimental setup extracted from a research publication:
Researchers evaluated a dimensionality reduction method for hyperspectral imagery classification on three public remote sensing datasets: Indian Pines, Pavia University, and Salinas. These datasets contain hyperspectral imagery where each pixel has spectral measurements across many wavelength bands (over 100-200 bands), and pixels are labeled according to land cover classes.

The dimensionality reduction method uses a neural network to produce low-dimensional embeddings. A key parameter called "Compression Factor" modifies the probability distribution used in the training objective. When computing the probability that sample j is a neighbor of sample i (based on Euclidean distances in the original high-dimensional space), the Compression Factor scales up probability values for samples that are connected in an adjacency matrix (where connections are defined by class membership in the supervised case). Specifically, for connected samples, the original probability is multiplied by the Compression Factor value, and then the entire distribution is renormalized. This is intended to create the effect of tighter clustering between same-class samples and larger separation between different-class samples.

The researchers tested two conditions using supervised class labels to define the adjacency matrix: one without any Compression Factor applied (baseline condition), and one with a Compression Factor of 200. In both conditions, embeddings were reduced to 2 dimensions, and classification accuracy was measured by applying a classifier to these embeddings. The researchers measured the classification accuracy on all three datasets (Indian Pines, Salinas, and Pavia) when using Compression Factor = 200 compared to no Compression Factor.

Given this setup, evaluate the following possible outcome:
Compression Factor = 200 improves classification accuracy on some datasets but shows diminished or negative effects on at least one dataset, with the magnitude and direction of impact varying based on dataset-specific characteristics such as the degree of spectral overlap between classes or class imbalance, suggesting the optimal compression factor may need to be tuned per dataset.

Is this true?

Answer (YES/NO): NO